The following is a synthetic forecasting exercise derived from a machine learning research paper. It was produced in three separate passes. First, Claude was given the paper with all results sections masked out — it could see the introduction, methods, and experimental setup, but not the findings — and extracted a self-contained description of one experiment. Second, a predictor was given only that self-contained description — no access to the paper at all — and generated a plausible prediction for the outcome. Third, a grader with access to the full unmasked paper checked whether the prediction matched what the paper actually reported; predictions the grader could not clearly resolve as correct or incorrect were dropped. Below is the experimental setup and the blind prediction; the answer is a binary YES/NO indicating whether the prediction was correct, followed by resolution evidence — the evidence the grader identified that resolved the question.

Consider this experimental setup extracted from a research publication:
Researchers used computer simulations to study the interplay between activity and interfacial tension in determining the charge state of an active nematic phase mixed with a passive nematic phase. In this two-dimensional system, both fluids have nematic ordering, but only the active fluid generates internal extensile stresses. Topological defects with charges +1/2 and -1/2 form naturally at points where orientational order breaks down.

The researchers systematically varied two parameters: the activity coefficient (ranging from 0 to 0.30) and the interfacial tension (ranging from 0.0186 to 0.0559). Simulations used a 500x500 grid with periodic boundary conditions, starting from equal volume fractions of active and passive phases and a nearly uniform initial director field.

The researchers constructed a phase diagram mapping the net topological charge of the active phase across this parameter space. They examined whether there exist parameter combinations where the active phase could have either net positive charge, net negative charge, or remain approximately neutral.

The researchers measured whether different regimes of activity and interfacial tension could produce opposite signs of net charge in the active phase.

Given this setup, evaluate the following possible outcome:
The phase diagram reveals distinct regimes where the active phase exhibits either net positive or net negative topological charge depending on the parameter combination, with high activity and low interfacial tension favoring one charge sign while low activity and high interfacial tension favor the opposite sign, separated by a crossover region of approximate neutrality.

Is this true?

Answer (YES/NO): YES